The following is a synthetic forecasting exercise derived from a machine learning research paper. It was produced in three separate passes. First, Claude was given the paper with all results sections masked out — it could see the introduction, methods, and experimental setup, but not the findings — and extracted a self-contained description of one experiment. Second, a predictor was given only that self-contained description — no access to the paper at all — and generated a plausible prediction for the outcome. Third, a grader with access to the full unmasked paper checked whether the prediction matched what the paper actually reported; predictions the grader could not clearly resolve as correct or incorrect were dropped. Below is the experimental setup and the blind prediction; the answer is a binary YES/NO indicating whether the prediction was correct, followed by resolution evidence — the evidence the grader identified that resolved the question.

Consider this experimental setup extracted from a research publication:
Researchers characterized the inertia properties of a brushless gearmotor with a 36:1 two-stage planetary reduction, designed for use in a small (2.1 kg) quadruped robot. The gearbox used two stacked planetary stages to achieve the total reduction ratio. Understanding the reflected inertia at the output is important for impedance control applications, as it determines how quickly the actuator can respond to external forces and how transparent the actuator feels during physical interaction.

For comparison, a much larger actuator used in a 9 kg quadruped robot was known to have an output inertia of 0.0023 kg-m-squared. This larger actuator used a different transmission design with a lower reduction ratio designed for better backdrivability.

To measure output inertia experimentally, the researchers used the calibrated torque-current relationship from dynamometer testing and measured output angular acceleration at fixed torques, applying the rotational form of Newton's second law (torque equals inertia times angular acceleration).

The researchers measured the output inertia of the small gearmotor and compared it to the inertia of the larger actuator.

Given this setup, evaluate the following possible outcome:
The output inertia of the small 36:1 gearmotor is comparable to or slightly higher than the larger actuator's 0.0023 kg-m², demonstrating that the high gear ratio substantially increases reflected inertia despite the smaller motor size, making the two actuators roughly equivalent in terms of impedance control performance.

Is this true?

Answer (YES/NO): YES